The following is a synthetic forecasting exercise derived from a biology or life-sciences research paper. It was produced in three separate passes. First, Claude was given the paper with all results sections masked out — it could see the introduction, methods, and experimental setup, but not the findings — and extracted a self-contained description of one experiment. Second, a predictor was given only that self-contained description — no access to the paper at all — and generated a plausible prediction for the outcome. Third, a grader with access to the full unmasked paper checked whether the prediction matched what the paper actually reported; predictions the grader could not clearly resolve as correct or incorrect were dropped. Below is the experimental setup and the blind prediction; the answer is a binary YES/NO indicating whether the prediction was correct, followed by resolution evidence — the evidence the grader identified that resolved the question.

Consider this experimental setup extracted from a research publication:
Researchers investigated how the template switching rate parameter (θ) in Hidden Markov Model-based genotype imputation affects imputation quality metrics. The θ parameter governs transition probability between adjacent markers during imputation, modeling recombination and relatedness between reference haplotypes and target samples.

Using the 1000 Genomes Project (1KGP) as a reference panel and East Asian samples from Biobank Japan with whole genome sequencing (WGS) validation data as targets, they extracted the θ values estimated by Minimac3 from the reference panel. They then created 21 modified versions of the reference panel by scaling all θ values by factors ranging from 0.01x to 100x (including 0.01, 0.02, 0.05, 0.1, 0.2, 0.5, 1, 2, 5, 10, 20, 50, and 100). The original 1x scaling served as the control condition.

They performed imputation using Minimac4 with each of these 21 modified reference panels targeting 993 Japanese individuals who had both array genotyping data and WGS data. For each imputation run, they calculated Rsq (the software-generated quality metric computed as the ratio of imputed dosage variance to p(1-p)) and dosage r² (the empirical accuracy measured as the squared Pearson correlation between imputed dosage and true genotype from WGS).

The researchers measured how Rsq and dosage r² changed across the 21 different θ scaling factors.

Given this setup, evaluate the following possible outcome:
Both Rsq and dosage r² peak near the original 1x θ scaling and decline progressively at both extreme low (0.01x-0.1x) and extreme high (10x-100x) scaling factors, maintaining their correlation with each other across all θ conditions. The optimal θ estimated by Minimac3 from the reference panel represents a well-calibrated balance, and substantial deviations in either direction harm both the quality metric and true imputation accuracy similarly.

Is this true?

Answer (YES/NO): NO